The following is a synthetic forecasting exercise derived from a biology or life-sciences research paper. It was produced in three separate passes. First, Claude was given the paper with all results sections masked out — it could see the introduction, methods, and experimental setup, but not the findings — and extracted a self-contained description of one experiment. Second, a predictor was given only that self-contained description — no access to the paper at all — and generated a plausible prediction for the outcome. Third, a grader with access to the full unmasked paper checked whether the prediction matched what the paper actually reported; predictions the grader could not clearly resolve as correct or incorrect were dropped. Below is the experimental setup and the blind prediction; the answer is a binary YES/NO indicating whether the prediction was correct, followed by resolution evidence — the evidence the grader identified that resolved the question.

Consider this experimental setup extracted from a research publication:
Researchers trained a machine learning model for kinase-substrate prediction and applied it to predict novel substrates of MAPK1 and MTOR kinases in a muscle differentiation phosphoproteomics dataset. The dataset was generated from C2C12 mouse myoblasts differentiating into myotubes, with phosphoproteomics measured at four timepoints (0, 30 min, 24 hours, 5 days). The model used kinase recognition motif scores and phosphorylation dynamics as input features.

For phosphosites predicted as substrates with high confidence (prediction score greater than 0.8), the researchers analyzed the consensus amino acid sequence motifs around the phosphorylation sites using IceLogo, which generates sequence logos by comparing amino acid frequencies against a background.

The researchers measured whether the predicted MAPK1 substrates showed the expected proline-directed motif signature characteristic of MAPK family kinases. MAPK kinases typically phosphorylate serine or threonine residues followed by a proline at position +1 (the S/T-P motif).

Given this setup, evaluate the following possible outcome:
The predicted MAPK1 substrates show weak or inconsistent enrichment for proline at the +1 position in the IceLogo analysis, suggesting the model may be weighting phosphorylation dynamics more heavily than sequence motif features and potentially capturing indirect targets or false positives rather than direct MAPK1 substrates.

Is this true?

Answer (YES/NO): NO